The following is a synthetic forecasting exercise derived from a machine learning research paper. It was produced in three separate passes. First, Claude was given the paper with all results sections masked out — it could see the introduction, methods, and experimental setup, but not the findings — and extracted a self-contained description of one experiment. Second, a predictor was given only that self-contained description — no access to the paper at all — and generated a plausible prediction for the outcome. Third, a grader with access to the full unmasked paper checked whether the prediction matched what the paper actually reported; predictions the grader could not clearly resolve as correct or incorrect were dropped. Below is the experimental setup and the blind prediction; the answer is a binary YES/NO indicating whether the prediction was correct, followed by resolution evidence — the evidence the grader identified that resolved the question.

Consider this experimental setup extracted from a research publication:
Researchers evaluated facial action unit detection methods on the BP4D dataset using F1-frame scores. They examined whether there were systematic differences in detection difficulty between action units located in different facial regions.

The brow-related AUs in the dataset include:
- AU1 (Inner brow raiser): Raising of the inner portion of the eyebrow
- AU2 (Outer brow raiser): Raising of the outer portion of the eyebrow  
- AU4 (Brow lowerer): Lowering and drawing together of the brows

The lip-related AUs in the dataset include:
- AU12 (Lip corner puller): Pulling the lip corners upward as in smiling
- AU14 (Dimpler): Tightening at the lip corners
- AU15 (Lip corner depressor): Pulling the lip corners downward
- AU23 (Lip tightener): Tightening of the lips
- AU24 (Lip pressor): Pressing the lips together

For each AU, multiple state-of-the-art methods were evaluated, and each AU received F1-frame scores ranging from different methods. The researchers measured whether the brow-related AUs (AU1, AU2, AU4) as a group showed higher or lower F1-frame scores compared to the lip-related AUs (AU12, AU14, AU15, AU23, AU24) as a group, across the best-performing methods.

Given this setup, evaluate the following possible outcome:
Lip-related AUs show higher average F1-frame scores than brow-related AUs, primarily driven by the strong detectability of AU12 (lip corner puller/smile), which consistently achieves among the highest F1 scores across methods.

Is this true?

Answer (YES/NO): YES